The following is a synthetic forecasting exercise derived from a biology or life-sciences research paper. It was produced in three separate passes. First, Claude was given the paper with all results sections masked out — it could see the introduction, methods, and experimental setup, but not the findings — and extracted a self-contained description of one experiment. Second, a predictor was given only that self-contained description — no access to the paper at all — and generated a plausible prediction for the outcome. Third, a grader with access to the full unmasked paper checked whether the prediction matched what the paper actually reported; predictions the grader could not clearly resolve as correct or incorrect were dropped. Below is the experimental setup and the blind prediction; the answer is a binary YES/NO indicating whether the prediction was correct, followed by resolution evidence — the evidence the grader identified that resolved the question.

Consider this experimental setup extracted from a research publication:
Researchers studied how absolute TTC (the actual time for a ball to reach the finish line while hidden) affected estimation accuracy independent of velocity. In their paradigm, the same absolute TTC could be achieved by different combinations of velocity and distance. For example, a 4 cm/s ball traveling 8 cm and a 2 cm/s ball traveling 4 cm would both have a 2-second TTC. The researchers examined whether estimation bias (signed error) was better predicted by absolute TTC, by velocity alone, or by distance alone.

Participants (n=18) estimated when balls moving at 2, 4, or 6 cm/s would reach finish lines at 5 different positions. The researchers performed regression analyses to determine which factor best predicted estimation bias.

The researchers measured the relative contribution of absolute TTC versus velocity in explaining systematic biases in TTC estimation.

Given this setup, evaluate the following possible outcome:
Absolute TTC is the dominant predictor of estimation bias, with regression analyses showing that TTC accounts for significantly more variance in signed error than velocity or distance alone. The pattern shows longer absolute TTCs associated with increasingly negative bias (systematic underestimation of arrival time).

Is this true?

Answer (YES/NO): NO